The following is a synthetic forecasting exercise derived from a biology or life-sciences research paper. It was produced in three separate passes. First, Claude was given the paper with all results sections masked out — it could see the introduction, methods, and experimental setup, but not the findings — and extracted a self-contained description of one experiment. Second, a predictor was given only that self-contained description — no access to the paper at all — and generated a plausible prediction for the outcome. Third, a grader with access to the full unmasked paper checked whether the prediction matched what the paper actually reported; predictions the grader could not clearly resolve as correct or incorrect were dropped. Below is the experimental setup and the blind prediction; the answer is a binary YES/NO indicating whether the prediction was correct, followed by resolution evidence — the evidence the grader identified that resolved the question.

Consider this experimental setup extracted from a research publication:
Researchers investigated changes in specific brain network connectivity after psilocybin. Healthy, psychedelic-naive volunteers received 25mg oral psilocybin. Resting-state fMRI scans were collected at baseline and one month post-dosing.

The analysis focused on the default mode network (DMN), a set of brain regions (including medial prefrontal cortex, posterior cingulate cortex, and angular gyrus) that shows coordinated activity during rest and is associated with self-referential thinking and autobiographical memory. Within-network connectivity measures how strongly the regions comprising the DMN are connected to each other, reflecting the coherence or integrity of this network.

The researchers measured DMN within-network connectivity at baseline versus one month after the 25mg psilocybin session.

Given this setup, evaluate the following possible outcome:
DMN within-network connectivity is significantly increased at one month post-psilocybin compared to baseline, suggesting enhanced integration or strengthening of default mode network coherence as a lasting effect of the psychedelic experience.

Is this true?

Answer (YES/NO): NO